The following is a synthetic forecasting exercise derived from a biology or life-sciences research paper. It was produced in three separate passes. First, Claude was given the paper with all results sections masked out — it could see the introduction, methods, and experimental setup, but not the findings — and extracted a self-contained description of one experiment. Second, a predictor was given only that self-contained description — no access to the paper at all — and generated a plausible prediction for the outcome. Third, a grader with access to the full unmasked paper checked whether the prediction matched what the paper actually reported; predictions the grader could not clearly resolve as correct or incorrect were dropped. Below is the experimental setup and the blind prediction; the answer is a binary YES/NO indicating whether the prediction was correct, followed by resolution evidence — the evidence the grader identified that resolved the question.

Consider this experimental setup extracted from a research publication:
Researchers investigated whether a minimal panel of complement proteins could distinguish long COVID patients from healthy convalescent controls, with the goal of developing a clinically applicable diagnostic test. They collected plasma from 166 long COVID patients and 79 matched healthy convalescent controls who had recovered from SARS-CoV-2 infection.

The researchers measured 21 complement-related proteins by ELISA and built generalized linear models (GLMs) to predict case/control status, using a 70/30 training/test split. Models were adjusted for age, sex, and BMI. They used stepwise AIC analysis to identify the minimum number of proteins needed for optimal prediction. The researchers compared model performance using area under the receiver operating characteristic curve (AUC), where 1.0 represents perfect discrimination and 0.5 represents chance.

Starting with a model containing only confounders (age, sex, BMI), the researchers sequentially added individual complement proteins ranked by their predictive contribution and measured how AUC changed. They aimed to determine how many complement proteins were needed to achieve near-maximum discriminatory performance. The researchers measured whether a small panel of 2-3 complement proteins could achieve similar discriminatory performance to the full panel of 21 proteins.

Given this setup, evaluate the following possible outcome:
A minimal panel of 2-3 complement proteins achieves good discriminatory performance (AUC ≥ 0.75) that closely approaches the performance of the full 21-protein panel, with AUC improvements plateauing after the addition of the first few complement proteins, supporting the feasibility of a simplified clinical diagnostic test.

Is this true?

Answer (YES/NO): NO